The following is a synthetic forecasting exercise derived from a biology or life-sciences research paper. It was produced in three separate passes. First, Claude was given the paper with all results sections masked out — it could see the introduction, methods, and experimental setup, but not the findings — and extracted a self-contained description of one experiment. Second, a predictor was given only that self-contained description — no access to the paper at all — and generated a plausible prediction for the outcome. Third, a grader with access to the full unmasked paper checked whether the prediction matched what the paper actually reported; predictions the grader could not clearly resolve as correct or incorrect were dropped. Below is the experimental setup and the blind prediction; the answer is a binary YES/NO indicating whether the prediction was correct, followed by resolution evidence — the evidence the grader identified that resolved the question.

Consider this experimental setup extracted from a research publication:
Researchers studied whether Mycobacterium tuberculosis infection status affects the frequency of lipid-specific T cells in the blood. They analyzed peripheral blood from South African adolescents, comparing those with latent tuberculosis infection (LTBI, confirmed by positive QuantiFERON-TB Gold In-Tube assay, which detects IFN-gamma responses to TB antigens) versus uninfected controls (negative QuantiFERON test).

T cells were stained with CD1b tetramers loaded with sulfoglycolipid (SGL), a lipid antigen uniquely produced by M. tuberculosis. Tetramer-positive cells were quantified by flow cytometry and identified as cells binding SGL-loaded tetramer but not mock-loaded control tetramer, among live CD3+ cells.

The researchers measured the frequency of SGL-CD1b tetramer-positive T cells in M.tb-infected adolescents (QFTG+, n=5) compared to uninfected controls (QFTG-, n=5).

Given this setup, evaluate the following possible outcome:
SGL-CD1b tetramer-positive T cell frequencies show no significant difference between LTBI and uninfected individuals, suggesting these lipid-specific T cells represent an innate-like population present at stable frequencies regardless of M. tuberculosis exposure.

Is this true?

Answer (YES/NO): YES